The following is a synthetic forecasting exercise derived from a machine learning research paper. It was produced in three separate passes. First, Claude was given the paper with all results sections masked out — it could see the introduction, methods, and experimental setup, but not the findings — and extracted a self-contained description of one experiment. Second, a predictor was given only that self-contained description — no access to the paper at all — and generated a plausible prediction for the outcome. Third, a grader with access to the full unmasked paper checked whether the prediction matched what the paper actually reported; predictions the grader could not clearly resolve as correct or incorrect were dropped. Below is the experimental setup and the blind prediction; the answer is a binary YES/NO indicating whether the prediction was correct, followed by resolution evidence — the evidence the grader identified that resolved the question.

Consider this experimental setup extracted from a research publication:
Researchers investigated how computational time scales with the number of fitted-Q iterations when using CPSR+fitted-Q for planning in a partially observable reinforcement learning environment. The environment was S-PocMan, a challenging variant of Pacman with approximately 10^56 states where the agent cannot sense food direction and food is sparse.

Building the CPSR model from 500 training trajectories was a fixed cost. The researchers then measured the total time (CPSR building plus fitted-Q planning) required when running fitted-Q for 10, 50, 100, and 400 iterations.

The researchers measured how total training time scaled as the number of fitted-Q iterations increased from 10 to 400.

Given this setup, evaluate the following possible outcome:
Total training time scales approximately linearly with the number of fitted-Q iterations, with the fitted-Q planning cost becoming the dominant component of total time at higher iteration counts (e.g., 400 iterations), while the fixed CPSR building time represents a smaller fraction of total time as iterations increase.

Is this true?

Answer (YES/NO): YES